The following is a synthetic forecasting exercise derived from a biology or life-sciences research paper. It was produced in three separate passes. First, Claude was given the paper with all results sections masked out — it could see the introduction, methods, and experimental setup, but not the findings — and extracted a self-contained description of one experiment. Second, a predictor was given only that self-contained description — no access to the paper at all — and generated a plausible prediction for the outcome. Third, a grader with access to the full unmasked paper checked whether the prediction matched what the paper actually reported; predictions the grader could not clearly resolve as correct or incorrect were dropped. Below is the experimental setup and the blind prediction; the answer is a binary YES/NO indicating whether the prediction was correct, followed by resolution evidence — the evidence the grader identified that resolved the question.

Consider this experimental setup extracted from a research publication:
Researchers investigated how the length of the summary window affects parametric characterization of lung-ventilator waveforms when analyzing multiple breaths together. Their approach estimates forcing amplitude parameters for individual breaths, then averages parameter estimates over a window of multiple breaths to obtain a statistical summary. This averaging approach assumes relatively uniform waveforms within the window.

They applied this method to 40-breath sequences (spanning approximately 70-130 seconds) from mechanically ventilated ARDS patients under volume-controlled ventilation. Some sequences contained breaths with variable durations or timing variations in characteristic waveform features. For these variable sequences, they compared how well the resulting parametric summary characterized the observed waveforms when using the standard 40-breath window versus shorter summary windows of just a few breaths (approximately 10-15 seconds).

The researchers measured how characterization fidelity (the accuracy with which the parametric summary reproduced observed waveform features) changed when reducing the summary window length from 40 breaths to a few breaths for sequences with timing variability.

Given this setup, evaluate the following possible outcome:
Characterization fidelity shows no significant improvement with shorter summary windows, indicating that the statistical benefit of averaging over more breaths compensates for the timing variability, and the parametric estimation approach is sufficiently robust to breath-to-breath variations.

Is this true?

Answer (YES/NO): NO